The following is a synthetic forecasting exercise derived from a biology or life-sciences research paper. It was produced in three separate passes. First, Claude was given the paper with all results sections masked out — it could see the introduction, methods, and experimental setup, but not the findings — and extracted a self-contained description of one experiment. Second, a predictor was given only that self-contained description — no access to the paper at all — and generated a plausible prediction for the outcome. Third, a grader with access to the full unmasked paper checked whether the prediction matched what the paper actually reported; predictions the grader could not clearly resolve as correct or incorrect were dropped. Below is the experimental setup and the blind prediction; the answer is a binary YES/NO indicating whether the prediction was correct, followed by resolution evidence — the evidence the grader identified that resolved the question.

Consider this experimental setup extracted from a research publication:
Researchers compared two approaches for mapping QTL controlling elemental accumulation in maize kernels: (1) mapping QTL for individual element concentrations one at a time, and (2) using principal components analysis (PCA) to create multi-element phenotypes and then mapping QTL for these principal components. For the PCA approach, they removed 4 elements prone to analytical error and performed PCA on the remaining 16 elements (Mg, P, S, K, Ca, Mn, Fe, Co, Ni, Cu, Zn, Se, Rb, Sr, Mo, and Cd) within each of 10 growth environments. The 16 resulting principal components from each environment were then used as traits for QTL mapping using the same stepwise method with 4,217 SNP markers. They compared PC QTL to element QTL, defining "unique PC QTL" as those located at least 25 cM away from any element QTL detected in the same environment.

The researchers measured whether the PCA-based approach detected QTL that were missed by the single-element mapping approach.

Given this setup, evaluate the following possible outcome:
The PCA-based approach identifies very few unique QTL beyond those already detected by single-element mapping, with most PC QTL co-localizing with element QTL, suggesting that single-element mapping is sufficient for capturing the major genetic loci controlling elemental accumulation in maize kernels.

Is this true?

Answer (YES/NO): NO